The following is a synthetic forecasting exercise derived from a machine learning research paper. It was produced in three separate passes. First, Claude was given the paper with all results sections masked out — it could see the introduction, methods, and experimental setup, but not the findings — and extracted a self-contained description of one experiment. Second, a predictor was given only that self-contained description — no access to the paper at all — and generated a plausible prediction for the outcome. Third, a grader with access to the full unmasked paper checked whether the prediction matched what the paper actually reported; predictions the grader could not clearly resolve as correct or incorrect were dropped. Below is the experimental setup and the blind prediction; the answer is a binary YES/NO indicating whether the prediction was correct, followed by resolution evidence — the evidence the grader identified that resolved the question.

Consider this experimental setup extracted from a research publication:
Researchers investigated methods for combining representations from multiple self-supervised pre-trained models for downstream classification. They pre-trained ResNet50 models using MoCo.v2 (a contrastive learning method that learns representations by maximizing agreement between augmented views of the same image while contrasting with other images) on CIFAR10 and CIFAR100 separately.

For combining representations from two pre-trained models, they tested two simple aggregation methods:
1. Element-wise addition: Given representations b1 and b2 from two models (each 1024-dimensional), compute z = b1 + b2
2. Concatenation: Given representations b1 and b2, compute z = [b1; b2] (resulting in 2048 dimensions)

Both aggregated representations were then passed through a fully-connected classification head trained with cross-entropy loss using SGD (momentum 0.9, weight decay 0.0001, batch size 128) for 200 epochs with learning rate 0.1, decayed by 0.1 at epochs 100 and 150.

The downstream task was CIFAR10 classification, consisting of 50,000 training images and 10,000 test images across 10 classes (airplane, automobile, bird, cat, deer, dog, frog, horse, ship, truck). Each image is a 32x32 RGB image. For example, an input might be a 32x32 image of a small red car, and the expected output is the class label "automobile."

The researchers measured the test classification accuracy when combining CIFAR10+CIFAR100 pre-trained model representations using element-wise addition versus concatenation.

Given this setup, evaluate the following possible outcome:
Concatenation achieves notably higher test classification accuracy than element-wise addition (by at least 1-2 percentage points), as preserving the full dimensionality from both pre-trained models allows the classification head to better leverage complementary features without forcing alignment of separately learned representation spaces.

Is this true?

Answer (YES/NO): NO